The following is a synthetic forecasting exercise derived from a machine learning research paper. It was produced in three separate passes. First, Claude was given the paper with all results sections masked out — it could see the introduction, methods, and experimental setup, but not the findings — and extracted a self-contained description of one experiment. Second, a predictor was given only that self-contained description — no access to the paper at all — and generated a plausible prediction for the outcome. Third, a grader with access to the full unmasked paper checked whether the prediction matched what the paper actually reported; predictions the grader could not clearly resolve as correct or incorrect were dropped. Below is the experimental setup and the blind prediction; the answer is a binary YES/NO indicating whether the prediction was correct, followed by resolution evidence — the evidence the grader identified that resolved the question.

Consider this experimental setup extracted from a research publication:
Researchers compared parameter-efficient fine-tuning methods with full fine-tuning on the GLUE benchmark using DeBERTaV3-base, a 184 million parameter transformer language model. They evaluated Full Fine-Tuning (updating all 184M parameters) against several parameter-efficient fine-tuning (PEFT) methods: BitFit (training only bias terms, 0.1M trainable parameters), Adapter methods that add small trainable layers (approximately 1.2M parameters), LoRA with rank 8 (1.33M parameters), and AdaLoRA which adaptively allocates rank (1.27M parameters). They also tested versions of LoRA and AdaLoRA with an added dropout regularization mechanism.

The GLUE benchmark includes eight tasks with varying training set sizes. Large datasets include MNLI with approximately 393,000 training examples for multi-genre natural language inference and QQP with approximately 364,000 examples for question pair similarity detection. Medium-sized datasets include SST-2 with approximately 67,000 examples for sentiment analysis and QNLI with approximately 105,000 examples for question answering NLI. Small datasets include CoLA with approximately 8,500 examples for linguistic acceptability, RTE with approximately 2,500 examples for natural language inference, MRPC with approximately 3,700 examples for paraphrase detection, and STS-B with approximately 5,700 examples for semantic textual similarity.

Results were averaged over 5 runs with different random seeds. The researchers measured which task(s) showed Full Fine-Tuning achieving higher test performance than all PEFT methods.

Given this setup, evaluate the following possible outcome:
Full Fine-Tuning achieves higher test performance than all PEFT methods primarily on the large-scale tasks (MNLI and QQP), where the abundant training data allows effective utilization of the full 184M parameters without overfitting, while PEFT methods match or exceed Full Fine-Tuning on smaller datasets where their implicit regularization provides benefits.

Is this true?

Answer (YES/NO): NO